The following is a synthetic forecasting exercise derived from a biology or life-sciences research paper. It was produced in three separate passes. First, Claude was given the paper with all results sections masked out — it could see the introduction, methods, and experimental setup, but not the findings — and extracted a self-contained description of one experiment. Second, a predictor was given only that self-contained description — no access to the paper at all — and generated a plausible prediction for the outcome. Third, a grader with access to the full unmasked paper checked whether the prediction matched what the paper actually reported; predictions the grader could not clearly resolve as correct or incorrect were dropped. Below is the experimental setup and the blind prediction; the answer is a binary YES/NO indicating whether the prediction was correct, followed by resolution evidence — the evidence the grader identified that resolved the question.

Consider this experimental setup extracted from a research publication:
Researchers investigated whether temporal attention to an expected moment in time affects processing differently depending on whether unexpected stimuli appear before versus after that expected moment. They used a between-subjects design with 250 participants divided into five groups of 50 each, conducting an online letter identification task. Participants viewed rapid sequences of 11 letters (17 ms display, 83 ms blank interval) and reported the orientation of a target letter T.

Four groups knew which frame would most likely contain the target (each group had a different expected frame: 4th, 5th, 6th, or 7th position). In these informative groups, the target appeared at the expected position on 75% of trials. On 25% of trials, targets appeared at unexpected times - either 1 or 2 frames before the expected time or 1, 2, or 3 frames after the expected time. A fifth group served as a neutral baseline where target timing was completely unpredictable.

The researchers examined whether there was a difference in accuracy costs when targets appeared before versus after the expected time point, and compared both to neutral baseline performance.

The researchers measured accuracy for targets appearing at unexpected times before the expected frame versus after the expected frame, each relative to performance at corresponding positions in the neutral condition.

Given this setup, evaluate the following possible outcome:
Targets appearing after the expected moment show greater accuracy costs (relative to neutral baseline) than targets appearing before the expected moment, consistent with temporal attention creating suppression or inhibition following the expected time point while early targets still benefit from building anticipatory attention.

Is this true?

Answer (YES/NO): YES